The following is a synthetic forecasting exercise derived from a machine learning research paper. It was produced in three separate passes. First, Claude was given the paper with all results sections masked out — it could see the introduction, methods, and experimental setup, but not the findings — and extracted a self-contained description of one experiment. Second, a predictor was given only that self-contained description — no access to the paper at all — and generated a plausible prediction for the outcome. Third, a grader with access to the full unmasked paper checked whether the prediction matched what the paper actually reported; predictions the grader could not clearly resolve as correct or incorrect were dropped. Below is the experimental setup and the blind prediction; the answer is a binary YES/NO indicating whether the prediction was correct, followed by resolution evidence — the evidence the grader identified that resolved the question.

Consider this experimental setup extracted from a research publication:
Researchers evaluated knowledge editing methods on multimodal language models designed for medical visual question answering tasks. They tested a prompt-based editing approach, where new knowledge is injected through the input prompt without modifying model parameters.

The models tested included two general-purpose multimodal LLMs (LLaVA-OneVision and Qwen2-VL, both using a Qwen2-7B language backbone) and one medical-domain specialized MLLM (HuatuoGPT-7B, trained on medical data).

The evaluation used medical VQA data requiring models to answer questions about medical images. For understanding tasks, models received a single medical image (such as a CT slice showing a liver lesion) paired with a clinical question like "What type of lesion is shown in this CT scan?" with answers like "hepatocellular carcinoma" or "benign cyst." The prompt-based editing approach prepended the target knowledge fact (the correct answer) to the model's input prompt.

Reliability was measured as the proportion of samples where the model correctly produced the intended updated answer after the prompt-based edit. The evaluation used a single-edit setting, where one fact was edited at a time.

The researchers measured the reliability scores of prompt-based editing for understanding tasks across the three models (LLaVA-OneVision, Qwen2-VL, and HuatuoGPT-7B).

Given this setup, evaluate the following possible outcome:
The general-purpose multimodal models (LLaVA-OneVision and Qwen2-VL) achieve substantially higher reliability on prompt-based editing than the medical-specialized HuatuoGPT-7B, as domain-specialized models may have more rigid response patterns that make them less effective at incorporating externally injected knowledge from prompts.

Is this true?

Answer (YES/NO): YES